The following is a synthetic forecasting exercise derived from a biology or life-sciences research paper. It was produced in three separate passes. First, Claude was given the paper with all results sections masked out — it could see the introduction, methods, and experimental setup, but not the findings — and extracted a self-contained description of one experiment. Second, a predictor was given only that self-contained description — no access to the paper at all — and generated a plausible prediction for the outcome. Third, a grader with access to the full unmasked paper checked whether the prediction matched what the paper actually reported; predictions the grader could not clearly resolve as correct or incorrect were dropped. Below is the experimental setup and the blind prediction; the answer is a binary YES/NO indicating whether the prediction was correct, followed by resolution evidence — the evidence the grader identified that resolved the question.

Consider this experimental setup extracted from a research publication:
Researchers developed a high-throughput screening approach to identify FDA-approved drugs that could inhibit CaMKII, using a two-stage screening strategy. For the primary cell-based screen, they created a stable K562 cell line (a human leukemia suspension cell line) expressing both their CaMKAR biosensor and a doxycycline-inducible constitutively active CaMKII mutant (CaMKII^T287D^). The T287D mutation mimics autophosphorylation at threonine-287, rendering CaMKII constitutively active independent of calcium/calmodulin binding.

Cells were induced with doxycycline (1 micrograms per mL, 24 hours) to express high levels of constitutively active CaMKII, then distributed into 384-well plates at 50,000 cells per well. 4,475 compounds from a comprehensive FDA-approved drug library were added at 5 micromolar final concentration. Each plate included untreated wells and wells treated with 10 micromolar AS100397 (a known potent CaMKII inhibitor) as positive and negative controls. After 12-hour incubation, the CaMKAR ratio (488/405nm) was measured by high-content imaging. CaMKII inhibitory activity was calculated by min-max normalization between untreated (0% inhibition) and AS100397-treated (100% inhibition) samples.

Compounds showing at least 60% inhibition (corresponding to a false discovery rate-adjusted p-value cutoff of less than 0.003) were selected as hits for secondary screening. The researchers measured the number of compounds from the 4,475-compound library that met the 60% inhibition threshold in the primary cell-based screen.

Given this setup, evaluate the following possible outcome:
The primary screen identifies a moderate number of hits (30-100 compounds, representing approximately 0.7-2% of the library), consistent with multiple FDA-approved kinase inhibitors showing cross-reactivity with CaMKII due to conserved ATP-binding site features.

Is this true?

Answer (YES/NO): NO